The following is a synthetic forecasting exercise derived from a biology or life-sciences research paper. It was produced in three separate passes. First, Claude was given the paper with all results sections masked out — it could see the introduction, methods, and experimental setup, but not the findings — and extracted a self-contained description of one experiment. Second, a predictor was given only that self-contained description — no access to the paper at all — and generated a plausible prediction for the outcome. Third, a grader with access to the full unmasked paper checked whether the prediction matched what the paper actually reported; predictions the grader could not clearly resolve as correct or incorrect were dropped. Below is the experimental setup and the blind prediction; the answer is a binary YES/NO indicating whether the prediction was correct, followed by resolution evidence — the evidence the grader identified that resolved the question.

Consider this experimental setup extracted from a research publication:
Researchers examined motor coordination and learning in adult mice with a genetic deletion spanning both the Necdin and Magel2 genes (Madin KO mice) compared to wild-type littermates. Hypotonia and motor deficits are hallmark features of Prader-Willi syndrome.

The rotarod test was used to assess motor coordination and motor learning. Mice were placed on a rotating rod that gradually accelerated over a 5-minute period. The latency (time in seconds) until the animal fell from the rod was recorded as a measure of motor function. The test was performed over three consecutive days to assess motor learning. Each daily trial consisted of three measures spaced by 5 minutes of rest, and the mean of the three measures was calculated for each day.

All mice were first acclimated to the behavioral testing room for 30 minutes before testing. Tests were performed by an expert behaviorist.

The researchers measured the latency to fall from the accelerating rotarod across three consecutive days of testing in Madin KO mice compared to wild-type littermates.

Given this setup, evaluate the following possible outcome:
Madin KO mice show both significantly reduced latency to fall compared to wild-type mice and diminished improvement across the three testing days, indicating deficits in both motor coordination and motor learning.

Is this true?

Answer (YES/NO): NO